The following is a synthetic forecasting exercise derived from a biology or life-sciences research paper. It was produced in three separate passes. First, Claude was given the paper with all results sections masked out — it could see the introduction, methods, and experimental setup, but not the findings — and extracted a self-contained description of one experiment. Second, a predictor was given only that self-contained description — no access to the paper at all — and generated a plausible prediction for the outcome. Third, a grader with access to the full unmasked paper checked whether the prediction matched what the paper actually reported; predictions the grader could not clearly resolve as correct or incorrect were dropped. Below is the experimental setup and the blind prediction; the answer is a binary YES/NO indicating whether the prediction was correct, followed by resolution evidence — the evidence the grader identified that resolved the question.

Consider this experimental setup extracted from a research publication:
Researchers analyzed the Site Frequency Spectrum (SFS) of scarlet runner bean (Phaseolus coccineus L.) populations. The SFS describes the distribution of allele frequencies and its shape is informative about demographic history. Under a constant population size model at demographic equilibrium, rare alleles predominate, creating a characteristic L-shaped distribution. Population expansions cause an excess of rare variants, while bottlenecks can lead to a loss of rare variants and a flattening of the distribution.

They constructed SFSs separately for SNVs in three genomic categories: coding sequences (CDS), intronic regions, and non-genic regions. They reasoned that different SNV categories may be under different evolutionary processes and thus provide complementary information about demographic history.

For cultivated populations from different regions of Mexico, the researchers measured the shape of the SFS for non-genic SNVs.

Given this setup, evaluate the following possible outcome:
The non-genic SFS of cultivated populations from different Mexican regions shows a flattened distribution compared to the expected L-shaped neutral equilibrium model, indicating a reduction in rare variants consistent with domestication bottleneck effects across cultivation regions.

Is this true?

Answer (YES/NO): NO